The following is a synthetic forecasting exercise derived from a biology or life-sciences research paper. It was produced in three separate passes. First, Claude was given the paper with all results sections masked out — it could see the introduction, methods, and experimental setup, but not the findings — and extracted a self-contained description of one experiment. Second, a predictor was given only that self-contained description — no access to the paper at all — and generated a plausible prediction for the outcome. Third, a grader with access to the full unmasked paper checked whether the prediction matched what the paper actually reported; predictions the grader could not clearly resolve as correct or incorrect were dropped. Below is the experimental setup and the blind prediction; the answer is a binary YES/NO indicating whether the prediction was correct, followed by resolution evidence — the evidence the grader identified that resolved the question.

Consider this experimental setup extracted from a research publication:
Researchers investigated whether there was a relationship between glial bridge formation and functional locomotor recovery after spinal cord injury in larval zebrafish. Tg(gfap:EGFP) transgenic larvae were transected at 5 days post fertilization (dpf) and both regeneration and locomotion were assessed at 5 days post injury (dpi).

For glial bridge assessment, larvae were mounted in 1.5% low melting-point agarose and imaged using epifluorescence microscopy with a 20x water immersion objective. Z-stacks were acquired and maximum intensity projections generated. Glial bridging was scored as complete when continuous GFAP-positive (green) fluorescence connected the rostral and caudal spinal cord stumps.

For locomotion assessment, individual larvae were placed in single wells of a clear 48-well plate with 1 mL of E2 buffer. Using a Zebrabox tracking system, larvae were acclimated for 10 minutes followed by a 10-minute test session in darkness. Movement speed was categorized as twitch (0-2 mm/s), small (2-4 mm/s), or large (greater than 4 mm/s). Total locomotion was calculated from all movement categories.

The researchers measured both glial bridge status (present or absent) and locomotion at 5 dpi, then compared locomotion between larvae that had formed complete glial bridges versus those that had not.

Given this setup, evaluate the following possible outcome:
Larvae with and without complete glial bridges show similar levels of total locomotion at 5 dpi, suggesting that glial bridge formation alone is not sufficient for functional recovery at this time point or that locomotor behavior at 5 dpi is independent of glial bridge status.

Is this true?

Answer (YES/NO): NO